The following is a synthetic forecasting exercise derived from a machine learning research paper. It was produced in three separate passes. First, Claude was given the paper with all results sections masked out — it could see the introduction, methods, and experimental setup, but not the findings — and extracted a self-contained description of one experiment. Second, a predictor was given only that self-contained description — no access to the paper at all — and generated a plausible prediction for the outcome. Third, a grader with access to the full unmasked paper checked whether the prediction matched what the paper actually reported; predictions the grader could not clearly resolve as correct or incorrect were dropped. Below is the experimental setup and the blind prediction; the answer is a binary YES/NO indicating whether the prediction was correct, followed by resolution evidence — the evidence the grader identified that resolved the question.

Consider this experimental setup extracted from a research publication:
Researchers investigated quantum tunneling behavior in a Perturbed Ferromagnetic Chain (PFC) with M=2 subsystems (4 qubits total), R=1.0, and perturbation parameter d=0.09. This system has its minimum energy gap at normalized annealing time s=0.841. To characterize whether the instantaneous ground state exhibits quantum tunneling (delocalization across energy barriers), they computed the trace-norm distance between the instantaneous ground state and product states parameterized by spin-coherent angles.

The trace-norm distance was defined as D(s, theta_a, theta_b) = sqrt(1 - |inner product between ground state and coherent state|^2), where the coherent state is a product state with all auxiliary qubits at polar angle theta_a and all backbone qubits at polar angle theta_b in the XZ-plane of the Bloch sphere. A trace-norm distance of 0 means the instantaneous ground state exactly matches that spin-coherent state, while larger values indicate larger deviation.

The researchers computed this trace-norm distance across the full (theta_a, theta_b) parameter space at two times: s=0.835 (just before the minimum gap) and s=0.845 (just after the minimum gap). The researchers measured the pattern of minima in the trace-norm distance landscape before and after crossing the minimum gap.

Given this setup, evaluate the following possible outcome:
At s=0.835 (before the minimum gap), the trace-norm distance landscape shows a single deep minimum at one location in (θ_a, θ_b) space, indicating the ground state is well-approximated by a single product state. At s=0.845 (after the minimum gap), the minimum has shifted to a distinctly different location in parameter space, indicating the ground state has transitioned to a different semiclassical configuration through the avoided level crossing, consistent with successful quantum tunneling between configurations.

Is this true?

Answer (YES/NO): NO